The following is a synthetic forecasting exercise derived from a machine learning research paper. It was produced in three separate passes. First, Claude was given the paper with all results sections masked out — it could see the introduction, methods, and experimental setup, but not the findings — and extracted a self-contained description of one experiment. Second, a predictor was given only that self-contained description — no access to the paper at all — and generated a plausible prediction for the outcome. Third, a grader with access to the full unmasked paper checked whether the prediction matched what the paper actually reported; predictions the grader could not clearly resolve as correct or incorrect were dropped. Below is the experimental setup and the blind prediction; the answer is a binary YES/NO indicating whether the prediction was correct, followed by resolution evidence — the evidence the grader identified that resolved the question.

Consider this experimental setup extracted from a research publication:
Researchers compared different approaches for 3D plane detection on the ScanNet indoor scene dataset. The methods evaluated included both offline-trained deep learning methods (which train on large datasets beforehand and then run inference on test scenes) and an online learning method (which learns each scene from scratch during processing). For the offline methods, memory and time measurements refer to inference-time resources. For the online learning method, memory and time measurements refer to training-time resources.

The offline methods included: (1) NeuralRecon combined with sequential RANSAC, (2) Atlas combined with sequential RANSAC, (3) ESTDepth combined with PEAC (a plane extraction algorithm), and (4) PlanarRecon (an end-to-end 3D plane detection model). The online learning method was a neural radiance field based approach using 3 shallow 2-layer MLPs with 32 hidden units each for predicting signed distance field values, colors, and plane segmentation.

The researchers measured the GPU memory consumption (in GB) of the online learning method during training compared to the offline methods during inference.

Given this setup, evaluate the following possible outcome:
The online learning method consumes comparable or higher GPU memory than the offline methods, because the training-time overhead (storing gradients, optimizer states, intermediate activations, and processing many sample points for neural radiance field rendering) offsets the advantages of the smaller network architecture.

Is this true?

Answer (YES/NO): NO